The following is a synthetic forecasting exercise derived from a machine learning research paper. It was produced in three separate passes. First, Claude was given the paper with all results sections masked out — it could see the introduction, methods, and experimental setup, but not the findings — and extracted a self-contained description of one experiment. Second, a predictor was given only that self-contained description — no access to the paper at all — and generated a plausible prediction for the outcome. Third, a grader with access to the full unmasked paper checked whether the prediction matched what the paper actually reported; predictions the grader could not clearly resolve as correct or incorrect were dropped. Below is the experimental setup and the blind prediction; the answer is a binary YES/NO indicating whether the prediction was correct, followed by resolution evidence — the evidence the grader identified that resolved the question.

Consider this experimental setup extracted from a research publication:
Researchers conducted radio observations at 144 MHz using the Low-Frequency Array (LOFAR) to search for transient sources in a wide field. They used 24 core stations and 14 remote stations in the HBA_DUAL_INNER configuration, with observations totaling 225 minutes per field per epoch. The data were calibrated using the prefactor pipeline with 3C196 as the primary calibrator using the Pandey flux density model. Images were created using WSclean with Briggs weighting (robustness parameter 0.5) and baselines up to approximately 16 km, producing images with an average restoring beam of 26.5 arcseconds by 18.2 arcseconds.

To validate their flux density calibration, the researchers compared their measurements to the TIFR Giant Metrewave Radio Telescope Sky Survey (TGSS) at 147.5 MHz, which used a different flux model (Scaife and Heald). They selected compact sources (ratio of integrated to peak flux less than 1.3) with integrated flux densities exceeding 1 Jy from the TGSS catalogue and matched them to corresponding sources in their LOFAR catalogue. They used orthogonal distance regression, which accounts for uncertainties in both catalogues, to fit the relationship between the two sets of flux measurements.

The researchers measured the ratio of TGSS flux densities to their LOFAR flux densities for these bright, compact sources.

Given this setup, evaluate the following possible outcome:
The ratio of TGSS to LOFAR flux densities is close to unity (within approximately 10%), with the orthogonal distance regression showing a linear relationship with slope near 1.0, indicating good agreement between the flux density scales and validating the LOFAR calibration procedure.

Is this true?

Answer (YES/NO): YES